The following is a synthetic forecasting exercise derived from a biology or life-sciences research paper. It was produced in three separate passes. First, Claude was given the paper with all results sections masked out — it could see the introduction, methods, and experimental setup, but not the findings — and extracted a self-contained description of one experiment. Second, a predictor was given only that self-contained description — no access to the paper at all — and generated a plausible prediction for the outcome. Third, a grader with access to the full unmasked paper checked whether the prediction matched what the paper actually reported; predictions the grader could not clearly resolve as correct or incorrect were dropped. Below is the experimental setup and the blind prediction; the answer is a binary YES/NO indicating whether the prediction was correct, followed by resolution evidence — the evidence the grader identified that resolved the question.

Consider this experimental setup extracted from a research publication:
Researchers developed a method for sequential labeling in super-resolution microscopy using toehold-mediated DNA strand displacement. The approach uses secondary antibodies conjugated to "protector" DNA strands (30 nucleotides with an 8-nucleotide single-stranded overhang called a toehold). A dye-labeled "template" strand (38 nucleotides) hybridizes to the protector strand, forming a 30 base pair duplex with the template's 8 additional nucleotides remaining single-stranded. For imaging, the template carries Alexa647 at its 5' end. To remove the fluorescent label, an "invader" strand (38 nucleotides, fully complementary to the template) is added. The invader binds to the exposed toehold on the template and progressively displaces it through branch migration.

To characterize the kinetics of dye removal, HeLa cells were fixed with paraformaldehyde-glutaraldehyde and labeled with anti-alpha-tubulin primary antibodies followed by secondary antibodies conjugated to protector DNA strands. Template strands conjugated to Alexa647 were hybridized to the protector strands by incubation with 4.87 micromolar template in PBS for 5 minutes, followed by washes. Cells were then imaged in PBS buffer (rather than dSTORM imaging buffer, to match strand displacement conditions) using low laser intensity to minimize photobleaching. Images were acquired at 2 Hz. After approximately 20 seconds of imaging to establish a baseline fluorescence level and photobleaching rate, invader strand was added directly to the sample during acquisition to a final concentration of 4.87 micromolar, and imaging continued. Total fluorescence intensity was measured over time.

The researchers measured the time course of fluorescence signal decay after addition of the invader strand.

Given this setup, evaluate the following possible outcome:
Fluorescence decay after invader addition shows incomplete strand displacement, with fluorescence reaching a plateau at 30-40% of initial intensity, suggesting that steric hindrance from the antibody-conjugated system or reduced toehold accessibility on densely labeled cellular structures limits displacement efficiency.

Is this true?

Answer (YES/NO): NO